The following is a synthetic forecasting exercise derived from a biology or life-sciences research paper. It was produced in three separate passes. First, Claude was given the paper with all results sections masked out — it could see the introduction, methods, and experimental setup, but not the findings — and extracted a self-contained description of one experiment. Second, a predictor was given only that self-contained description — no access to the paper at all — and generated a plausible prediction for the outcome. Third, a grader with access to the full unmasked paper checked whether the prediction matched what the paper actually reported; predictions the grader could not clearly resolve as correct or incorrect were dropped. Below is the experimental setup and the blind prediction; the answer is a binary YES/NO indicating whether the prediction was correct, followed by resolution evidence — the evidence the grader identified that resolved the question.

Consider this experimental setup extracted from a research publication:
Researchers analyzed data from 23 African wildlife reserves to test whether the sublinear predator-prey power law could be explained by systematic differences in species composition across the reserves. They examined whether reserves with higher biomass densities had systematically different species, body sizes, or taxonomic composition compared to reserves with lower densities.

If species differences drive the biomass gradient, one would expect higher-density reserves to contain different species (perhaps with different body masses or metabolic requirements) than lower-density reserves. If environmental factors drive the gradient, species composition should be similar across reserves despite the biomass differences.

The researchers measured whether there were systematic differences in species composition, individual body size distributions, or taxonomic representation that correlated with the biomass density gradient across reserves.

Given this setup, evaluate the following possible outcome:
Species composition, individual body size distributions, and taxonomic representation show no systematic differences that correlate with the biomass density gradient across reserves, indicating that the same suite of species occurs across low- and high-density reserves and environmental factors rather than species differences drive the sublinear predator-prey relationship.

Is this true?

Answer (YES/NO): YES